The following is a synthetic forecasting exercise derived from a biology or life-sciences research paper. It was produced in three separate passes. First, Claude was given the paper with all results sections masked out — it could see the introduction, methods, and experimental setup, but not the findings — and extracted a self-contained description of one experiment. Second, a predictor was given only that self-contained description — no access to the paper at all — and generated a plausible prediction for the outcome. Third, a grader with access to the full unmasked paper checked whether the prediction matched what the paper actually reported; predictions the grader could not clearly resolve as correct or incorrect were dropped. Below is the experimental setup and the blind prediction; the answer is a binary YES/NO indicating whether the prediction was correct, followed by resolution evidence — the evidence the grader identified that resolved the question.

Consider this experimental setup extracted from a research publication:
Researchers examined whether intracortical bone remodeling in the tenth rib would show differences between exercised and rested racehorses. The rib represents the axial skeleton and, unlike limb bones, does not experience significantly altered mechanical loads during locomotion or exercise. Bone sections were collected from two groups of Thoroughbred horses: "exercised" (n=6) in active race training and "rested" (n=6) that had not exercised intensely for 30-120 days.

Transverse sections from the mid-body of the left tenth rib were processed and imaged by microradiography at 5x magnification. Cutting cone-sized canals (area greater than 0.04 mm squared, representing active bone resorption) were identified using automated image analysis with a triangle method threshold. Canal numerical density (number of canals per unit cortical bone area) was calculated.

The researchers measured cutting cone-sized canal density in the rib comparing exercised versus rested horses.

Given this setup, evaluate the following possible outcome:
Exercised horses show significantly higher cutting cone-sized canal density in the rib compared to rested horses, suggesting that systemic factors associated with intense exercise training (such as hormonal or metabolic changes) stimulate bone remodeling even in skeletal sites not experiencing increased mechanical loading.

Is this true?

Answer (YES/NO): NO